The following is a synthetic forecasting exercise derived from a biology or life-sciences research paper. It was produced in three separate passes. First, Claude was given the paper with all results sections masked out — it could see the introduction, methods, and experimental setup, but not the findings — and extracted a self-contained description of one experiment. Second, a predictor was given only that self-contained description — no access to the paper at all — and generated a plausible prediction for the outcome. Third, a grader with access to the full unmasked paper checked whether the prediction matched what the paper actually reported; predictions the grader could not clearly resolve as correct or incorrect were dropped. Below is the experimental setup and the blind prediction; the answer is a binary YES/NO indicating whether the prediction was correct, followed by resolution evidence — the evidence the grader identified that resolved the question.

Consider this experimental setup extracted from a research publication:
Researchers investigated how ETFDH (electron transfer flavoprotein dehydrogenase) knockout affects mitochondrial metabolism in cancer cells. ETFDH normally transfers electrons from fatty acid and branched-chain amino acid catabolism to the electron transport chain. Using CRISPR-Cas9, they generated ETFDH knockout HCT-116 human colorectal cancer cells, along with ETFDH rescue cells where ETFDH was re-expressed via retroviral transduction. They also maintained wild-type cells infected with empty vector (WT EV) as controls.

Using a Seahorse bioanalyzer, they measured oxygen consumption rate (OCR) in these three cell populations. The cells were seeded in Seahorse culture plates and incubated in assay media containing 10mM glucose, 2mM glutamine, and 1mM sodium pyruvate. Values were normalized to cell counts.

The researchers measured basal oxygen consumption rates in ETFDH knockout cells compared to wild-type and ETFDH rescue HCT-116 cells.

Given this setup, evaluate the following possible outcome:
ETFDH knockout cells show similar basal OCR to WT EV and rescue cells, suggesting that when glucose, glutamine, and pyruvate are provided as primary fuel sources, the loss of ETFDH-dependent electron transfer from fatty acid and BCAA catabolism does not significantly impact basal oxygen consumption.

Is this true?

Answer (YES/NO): NO